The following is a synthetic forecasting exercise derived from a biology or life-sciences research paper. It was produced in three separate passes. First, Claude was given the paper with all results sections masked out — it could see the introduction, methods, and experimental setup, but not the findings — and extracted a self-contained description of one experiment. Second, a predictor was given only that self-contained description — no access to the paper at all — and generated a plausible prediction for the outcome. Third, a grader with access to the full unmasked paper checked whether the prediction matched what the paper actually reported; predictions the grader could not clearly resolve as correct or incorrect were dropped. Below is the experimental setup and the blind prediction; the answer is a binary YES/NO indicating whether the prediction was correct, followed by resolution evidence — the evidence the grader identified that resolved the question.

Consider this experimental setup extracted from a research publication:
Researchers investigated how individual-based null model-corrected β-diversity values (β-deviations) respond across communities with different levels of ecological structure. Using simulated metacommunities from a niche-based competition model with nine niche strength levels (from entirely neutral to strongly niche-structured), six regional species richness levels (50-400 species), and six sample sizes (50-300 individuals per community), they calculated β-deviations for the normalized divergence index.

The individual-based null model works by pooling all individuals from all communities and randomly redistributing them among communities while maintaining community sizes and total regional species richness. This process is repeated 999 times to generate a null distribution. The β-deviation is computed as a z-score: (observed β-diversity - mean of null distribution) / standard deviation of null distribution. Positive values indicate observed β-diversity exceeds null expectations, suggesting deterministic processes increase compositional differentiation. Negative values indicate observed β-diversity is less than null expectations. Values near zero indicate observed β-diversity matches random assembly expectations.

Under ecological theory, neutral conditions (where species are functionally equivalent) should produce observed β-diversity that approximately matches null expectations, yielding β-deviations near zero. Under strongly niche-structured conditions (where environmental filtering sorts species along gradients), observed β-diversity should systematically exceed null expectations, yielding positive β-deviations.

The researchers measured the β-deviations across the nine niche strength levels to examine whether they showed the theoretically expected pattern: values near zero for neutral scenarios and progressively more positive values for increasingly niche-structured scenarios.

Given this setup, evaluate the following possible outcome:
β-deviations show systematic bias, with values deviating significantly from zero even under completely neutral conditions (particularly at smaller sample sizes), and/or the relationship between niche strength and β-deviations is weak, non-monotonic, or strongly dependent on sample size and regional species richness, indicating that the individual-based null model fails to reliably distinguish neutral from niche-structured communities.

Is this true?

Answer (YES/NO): YES